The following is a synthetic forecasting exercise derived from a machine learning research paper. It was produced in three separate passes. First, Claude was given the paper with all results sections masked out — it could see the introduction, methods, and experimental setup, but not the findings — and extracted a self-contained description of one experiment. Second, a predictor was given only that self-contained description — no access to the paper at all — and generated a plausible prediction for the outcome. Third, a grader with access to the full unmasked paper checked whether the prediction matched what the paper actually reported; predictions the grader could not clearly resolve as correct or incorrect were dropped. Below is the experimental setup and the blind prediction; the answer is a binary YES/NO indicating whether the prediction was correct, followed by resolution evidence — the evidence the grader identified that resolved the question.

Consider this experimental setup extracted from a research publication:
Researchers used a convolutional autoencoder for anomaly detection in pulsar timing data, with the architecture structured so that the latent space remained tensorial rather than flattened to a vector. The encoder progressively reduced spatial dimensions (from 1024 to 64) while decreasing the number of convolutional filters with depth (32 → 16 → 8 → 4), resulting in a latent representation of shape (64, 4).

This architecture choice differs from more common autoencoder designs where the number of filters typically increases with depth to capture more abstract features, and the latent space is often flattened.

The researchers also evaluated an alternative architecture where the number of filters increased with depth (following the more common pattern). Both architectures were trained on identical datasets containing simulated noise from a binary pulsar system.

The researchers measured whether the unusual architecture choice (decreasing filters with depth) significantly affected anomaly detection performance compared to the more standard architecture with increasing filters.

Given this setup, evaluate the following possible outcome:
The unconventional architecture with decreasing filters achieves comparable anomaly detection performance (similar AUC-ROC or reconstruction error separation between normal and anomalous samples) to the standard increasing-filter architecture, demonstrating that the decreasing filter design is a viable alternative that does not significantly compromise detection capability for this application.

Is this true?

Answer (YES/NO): YES